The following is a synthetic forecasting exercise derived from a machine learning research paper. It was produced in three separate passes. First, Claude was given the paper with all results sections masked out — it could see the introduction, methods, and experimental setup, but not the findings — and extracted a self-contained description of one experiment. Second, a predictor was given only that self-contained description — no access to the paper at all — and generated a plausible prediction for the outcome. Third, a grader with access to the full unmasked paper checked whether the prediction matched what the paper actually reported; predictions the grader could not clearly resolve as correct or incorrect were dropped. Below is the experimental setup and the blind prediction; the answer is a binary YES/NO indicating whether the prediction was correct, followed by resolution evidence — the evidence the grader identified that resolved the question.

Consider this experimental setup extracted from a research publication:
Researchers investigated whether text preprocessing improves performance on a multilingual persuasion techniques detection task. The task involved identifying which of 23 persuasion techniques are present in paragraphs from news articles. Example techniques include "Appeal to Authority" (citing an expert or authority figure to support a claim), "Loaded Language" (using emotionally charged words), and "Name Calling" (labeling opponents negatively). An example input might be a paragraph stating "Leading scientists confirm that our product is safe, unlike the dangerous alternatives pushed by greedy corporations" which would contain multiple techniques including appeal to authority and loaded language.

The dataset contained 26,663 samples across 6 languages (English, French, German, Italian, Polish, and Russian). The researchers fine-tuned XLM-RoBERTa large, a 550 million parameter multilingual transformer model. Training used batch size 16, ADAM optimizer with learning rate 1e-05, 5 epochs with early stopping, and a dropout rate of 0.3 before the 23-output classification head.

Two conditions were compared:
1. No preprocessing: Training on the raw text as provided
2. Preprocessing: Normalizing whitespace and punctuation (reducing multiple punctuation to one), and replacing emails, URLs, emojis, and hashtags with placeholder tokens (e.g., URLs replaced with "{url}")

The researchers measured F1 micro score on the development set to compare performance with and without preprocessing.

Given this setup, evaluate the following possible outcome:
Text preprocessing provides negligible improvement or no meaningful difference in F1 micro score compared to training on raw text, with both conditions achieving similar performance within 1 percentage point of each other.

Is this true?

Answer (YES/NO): YES